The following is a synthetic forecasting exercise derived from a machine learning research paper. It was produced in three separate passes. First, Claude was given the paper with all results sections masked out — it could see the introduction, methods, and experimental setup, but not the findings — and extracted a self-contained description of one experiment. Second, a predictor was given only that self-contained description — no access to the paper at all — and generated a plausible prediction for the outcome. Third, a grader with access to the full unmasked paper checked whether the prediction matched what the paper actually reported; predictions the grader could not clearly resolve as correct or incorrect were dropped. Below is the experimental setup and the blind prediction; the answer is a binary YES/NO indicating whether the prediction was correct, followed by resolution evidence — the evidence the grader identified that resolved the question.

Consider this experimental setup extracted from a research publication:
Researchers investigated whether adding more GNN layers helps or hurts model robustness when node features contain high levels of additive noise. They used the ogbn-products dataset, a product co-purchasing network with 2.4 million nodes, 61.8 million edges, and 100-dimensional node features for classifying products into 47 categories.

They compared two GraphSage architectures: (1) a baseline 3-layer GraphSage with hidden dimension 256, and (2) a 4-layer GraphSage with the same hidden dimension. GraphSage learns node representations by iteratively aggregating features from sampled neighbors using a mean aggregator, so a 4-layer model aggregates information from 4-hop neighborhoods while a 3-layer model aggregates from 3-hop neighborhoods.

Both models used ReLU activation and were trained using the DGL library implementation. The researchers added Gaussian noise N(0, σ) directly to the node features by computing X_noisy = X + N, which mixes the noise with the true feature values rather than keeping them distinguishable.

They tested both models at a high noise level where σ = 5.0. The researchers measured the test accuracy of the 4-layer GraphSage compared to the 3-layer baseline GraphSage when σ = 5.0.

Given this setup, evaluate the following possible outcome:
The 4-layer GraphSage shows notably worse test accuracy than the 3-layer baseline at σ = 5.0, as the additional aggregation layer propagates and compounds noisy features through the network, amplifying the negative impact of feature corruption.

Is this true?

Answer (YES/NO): YES